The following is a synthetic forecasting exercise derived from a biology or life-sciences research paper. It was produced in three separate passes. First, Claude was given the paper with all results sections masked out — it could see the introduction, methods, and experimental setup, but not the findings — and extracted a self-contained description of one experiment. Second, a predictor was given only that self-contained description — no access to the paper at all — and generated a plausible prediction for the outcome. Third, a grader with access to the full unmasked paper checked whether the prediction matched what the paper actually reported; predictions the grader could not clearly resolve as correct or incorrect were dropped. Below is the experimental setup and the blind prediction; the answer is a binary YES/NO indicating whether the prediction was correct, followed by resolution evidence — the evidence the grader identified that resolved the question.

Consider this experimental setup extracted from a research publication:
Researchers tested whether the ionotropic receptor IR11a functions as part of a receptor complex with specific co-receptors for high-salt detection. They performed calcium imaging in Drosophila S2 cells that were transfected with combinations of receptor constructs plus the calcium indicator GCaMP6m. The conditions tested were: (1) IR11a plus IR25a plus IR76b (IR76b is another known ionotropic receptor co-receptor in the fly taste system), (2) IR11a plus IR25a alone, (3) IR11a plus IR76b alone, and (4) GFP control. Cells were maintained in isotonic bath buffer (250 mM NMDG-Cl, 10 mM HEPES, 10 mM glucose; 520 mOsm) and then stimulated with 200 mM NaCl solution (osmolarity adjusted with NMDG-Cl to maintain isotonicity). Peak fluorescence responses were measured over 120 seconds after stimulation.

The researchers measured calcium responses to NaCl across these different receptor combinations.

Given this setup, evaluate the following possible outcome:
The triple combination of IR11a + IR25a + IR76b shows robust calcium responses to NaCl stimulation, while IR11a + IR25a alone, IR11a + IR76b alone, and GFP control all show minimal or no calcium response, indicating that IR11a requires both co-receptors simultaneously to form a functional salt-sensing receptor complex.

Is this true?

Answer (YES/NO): NO